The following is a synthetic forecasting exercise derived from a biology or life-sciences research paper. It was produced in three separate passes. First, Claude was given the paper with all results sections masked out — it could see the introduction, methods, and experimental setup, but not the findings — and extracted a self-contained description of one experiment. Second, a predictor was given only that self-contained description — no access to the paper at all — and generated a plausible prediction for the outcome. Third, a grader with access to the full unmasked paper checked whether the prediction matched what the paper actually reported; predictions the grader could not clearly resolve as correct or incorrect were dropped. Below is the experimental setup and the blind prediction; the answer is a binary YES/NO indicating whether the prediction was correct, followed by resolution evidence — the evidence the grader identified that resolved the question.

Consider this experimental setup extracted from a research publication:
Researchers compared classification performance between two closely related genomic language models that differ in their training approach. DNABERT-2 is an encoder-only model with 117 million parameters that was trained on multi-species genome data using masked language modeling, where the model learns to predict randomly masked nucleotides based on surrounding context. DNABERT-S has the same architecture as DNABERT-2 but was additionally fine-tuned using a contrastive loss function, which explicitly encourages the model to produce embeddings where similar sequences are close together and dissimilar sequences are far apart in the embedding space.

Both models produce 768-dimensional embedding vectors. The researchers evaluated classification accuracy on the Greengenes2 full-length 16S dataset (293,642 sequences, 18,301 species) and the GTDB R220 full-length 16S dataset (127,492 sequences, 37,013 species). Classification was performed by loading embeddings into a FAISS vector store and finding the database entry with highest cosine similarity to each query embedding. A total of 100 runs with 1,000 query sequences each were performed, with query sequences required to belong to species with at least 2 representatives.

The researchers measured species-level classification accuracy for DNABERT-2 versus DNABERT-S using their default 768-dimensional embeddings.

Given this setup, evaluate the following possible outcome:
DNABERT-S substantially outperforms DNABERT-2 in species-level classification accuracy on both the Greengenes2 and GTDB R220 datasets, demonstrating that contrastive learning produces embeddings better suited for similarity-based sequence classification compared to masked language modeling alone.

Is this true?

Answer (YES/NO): NO